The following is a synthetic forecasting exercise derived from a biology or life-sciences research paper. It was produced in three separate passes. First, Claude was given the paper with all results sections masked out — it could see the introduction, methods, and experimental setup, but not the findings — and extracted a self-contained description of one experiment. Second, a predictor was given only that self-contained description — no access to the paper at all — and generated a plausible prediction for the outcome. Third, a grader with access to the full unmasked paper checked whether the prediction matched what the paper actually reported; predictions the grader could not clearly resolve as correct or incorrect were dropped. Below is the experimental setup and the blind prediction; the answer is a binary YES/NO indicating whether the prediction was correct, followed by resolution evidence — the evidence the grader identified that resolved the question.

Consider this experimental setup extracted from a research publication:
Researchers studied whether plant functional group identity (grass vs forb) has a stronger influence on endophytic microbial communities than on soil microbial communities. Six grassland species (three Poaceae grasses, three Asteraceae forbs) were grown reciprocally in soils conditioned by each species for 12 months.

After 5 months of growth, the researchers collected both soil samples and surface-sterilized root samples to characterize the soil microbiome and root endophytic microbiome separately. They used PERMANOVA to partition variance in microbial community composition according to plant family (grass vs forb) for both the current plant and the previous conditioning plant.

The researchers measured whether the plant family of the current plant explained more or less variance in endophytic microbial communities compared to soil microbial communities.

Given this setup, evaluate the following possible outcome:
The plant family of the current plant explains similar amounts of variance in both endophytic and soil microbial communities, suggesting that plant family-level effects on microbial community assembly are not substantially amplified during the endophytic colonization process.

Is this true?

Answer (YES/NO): NO